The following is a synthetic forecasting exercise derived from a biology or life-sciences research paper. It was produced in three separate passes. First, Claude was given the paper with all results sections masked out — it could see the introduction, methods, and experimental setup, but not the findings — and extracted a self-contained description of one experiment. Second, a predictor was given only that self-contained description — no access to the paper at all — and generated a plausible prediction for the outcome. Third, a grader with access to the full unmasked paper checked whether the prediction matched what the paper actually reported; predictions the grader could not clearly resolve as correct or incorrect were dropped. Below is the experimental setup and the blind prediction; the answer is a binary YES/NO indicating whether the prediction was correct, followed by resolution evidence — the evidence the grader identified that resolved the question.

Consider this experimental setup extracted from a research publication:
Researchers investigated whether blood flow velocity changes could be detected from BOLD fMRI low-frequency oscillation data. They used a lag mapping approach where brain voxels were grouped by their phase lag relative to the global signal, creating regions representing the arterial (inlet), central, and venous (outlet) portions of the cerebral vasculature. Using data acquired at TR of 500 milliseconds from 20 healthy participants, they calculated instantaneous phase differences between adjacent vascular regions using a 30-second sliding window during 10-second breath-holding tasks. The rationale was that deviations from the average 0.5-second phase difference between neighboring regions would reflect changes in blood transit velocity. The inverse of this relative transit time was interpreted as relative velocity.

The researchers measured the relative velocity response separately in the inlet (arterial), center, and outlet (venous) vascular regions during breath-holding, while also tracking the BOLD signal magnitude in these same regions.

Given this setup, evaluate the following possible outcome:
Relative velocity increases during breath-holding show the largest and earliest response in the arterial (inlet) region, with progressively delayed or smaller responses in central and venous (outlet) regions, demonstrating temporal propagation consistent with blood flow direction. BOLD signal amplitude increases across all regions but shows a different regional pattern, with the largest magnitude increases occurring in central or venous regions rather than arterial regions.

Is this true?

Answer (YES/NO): NO